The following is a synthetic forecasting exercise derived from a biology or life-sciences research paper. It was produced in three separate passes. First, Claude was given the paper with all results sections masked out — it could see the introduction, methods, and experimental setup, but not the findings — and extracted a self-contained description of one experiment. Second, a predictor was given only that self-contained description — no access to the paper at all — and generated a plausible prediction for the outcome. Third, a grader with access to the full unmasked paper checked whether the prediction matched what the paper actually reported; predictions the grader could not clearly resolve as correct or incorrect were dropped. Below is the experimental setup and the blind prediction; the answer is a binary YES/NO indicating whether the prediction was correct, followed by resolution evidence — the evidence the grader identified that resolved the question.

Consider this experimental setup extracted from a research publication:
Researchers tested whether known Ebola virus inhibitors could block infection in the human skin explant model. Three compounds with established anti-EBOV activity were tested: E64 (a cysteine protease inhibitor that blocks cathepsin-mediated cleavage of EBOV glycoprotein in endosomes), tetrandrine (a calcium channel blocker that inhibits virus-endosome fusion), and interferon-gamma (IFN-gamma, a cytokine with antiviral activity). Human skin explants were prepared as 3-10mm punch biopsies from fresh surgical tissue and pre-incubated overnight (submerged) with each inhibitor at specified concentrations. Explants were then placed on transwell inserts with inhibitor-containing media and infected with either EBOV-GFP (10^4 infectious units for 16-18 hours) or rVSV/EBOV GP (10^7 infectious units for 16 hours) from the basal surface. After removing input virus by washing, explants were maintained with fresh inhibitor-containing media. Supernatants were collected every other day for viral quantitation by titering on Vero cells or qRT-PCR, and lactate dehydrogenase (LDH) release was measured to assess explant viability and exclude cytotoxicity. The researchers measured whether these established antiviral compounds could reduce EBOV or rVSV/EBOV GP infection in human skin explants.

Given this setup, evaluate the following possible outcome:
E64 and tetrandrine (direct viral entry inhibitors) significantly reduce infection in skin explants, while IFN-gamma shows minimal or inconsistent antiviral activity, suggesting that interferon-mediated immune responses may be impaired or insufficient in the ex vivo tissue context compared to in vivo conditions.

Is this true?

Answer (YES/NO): NO